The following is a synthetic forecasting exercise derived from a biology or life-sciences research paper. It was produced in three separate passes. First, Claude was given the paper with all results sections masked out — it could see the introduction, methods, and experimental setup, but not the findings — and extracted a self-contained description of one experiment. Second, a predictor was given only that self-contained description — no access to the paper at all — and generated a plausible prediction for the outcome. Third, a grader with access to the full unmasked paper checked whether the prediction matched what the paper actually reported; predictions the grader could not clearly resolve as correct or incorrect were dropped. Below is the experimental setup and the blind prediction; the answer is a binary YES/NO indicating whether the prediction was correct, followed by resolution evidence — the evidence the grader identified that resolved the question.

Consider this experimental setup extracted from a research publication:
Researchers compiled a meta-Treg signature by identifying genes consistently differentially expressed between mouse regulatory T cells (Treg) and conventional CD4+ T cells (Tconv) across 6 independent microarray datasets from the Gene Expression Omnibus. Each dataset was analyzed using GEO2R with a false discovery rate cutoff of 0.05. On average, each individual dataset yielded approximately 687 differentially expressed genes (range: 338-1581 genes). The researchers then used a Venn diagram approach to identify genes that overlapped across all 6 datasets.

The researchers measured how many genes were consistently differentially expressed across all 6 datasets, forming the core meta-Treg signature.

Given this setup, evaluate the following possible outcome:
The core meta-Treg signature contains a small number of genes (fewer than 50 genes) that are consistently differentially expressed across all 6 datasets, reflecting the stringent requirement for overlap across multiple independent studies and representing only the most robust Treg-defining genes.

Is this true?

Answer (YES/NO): NO